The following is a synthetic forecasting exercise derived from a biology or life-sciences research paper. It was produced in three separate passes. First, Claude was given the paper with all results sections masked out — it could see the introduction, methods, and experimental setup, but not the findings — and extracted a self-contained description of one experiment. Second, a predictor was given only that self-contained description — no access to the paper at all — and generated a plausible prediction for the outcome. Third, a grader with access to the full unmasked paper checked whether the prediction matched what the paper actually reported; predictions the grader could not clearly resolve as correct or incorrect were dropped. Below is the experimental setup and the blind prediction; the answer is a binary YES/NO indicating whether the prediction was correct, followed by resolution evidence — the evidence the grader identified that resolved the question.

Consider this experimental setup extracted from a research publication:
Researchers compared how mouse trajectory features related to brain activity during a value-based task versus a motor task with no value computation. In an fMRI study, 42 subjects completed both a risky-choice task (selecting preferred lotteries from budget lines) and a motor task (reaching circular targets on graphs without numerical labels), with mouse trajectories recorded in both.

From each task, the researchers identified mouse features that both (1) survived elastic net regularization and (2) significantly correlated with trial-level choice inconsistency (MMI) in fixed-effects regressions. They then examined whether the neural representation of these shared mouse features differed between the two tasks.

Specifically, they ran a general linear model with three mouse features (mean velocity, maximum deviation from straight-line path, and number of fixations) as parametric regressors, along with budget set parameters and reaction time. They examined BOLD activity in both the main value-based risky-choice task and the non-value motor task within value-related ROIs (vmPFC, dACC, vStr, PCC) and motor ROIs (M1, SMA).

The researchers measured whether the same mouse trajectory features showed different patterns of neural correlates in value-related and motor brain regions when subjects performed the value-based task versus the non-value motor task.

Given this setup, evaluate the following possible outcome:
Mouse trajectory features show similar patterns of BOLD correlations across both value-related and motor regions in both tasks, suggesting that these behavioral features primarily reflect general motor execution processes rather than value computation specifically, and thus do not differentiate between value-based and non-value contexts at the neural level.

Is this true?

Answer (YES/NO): NO